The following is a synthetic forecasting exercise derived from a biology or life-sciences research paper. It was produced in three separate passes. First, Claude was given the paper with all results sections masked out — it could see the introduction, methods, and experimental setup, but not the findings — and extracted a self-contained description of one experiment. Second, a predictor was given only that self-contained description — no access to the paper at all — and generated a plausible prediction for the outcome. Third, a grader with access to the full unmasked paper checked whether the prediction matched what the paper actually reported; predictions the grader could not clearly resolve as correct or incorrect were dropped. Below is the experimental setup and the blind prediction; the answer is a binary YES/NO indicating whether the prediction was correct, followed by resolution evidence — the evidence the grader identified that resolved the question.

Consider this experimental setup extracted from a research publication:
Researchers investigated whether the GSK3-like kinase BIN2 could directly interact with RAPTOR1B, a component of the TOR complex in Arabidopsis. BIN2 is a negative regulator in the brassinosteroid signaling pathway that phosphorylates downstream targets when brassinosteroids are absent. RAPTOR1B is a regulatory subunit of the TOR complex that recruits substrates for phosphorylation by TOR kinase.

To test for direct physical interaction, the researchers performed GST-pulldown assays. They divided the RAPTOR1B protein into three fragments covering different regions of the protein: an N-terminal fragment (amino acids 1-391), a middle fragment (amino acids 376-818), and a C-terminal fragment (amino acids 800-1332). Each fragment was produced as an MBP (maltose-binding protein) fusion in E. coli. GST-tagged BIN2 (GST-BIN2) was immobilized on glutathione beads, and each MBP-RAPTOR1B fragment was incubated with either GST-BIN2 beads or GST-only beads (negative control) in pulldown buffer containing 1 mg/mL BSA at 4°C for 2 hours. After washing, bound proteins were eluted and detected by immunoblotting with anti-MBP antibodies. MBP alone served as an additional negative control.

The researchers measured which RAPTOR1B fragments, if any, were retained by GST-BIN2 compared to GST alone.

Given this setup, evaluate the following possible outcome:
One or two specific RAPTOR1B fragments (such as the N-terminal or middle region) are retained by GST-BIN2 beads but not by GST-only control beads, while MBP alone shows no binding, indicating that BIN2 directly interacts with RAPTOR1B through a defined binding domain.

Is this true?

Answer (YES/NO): YES